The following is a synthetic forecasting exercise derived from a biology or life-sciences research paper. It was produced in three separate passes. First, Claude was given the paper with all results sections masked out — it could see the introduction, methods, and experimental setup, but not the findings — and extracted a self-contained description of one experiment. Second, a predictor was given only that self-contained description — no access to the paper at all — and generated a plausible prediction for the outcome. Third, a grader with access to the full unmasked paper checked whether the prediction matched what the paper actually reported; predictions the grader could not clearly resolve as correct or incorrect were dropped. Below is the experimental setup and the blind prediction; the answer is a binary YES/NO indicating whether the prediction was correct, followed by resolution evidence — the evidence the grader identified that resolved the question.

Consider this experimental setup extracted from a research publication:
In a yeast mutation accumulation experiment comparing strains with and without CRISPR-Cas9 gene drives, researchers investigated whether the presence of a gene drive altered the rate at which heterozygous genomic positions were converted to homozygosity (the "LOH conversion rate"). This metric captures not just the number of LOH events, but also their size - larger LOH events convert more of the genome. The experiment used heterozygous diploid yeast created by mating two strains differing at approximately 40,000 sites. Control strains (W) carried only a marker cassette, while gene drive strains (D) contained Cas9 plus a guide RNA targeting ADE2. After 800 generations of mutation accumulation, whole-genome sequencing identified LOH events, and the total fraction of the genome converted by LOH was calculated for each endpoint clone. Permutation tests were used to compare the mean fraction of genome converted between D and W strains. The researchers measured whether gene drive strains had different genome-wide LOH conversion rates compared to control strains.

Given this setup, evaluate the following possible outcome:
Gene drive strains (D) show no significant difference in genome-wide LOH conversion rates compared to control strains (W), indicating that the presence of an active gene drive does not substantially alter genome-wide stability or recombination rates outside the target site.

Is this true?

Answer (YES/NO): YES